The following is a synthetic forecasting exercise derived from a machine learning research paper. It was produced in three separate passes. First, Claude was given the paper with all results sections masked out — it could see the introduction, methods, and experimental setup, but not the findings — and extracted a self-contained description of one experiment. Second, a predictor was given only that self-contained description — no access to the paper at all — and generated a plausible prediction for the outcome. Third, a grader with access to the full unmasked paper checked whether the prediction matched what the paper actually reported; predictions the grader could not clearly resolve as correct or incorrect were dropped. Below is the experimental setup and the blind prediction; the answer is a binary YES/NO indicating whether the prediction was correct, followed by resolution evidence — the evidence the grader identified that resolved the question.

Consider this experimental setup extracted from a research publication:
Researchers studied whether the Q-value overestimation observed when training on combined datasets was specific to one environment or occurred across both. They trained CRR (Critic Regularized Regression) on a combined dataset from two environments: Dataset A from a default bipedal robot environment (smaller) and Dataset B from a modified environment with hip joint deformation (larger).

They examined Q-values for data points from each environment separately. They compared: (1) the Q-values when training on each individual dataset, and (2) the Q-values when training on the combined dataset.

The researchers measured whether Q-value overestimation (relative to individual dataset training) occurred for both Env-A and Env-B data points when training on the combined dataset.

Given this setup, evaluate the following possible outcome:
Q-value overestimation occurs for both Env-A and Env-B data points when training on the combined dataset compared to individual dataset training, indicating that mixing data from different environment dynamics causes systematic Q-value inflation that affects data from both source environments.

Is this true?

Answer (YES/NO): NO